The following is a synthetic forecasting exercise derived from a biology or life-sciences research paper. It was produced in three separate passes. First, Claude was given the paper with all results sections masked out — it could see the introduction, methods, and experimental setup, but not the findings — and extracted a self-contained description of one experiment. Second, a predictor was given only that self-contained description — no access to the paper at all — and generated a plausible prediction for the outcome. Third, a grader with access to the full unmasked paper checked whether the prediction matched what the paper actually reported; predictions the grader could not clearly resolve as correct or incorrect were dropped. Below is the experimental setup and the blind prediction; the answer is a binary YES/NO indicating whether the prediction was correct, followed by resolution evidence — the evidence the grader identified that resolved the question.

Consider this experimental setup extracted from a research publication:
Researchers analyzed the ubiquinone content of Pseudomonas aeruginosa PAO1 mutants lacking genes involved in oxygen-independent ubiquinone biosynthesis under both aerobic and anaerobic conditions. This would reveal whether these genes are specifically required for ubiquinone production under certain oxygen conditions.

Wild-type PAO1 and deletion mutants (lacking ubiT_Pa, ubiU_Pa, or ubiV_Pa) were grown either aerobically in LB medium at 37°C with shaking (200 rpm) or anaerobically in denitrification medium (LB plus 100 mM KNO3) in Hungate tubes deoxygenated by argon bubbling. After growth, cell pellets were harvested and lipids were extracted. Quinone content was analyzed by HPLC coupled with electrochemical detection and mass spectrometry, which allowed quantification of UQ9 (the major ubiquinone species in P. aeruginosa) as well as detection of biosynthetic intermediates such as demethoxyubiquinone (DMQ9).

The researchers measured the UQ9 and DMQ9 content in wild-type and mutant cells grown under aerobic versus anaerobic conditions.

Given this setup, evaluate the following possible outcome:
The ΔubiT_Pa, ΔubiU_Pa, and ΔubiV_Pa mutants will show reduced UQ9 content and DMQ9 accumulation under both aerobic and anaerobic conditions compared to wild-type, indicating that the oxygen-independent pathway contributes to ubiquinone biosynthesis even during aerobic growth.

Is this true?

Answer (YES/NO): NO